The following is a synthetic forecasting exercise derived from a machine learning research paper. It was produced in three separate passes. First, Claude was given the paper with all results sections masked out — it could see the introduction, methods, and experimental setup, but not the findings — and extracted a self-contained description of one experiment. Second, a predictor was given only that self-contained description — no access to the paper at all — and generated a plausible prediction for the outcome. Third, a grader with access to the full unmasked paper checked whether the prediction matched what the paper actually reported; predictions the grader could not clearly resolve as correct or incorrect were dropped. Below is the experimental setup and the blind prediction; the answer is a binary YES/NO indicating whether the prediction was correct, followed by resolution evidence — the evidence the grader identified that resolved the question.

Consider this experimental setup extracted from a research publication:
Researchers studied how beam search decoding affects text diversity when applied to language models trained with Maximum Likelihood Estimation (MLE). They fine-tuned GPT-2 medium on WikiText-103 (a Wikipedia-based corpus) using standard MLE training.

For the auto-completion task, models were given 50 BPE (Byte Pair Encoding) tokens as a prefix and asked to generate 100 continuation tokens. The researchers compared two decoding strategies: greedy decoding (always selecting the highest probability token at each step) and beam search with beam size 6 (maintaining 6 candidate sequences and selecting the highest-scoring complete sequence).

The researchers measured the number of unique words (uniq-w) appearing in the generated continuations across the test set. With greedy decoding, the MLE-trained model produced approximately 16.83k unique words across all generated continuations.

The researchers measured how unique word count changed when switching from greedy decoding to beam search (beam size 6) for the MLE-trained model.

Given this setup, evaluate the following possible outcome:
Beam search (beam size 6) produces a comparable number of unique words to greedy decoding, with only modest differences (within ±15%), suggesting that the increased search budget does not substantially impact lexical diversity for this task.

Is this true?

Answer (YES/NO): NO